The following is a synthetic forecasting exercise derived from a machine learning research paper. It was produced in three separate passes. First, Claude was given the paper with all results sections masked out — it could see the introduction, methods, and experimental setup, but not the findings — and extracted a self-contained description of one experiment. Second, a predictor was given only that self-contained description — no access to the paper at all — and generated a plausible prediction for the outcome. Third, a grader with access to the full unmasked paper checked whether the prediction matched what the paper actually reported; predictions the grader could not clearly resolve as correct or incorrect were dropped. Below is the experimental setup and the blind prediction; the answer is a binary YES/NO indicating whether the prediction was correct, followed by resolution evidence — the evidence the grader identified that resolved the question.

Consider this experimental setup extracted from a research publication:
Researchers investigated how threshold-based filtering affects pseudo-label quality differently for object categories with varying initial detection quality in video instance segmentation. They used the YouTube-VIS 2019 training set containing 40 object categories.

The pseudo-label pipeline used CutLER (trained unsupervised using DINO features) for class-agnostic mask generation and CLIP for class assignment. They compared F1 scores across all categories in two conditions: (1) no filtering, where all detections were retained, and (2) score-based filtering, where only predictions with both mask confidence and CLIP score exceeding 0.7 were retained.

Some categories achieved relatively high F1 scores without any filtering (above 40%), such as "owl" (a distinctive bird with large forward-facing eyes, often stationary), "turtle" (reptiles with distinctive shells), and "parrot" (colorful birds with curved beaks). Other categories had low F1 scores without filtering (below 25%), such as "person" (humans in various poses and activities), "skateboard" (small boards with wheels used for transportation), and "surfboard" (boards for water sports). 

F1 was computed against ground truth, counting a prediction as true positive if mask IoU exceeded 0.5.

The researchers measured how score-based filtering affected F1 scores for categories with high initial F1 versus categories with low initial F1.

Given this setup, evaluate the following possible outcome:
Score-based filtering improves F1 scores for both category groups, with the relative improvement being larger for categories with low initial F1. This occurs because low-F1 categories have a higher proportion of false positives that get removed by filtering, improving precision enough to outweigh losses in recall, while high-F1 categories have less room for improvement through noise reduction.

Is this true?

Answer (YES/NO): NO